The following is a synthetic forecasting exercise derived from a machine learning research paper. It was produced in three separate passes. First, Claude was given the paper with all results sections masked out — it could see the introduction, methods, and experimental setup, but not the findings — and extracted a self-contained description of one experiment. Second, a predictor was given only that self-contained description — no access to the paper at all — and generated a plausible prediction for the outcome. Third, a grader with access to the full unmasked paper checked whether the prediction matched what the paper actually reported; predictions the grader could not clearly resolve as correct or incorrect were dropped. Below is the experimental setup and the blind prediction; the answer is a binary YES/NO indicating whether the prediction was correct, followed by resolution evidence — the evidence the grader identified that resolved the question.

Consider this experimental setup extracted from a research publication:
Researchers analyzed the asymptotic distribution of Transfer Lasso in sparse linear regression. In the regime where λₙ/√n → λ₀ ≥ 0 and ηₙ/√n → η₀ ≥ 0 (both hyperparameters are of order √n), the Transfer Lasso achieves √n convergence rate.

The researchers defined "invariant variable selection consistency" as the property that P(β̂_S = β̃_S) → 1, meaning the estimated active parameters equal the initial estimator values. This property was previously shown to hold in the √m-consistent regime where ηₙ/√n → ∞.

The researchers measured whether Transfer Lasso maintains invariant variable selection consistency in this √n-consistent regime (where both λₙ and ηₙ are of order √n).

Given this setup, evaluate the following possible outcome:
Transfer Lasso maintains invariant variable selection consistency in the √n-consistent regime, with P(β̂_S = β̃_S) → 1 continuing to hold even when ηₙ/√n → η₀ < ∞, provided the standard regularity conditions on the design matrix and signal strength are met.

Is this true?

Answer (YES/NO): NO